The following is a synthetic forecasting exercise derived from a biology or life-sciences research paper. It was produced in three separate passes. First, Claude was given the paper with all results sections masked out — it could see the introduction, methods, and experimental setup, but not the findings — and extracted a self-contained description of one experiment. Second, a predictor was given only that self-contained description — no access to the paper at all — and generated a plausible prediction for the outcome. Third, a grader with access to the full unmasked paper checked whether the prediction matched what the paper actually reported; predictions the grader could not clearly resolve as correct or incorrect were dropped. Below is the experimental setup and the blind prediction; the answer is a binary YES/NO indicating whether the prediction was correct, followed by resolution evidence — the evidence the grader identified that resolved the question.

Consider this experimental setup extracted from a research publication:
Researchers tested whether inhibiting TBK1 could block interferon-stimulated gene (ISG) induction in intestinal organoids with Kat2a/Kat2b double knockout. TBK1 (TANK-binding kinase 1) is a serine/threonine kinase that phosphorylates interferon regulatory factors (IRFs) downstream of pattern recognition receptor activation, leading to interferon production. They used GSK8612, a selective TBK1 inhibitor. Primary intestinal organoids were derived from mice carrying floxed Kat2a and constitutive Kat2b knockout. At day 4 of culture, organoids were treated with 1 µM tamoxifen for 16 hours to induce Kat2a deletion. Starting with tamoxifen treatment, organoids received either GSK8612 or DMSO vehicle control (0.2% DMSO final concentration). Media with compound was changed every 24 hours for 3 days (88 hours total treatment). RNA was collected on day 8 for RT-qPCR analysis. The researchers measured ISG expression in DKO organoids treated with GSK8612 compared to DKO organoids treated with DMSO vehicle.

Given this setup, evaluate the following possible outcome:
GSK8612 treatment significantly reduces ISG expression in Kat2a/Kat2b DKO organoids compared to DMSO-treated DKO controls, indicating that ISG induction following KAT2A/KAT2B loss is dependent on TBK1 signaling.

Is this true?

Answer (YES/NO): YES